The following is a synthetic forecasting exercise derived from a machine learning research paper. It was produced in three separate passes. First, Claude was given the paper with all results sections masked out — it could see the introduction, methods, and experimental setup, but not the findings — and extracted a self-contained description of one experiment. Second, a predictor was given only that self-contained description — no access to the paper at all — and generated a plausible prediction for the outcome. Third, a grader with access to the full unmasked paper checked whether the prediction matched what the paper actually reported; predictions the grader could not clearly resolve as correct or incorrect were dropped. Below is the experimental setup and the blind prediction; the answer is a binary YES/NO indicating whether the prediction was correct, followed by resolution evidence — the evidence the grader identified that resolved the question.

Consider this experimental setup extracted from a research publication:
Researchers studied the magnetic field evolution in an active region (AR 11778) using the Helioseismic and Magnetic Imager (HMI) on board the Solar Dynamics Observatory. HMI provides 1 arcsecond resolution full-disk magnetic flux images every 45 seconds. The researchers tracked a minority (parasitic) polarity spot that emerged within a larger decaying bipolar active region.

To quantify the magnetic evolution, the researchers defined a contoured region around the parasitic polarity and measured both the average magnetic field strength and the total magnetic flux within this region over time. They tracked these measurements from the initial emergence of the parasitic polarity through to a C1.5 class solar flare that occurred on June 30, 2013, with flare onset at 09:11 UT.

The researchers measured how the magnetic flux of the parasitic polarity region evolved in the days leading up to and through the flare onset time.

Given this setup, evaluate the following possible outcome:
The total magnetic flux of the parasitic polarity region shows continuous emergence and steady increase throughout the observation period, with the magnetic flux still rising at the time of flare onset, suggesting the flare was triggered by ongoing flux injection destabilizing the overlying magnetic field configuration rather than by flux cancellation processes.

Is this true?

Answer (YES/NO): NO